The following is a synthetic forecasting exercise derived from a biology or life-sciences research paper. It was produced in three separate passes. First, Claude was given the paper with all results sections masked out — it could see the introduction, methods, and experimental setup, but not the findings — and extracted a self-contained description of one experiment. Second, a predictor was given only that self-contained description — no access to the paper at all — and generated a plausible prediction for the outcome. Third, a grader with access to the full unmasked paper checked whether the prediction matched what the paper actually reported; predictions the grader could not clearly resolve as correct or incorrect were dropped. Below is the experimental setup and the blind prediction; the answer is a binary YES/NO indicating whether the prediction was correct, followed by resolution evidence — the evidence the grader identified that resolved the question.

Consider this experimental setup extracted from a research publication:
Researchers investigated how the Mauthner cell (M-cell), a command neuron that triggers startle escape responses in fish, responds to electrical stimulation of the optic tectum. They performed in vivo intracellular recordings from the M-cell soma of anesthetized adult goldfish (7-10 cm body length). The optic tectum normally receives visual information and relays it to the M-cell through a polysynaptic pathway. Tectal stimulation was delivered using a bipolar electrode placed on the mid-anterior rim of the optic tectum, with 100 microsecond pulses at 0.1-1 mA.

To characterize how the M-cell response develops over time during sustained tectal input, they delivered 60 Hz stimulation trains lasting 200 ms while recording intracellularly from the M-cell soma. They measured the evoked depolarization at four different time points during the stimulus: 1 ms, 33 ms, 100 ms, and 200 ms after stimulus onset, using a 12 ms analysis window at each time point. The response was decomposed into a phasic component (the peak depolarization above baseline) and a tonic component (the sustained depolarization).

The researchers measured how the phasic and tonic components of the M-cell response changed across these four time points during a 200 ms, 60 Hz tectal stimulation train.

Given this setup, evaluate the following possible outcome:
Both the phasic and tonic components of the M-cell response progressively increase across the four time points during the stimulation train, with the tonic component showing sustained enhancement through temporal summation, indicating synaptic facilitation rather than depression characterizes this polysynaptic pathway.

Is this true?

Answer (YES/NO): YES